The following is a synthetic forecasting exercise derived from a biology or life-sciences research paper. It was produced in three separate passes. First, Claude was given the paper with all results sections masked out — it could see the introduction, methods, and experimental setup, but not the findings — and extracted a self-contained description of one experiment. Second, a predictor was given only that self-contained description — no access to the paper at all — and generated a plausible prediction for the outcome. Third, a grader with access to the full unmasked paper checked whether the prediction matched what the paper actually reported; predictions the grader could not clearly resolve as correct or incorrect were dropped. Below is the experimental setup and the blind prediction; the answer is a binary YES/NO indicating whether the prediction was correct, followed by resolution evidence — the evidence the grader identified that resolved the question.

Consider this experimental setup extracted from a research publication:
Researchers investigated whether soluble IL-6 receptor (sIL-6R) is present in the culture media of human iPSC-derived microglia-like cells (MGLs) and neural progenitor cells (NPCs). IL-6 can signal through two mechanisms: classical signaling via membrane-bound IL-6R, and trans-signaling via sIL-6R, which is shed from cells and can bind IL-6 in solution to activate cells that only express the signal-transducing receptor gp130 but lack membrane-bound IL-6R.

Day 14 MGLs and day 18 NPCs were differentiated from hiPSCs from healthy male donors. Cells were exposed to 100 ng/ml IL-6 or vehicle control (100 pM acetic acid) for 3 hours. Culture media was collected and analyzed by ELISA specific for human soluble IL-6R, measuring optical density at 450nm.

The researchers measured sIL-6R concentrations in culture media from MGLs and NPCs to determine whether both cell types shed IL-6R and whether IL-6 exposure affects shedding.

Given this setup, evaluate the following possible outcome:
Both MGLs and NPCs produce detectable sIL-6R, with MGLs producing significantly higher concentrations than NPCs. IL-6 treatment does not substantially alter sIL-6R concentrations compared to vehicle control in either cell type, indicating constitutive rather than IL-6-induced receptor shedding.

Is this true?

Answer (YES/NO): NO